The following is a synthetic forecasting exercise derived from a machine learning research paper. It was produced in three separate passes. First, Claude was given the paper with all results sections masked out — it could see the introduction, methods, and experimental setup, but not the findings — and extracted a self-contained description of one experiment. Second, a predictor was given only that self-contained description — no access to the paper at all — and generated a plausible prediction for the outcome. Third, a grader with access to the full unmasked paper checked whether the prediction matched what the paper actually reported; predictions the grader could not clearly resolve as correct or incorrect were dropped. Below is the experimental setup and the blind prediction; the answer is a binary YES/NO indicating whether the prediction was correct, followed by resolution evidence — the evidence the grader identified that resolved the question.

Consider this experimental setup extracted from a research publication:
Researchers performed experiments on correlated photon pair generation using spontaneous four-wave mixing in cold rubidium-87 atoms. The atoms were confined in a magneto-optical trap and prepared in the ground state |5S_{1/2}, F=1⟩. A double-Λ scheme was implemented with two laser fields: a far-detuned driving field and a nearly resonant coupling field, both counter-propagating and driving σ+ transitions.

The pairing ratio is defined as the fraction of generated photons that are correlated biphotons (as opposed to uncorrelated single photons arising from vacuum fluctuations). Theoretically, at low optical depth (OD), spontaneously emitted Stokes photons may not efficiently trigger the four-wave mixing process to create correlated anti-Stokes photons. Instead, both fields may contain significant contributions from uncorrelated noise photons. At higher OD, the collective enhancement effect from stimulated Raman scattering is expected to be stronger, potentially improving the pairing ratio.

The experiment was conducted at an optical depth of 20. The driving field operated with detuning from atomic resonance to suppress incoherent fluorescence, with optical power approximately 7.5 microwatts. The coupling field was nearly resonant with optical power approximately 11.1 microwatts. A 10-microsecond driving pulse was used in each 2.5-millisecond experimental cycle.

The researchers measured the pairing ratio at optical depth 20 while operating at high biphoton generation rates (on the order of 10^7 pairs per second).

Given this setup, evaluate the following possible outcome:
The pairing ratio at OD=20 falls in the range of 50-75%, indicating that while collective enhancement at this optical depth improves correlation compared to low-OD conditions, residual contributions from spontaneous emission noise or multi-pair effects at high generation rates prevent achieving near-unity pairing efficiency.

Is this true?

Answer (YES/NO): YES